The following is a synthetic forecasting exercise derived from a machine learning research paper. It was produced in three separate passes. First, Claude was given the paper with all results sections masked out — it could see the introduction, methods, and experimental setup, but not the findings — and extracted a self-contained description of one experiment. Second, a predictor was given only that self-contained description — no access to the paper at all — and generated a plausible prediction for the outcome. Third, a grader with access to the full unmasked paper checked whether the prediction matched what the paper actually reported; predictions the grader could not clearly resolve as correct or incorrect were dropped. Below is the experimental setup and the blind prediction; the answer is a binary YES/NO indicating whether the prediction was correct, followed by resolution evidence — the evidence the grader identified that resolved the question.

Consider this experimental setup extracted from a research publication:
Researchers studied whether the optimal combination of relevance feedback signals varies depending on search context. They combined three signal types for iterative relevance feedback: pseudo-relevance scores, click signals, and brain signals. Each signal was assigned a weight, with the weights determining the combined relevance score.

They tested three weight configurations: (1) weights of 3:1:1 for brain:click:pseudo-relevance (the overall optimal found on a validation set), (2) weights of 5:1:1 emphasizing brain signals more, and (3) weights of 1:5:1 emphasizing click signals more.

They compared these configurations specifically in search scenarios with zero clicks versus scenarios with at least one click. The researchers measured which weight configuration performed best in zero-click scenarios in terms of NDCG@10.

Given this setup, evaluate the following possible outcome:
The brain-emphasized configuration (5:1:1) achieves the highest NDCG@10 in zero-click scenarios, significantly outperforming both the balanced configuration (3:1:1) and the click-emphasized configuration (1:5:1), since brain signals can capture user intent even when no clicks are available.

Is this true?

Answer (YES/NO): YES